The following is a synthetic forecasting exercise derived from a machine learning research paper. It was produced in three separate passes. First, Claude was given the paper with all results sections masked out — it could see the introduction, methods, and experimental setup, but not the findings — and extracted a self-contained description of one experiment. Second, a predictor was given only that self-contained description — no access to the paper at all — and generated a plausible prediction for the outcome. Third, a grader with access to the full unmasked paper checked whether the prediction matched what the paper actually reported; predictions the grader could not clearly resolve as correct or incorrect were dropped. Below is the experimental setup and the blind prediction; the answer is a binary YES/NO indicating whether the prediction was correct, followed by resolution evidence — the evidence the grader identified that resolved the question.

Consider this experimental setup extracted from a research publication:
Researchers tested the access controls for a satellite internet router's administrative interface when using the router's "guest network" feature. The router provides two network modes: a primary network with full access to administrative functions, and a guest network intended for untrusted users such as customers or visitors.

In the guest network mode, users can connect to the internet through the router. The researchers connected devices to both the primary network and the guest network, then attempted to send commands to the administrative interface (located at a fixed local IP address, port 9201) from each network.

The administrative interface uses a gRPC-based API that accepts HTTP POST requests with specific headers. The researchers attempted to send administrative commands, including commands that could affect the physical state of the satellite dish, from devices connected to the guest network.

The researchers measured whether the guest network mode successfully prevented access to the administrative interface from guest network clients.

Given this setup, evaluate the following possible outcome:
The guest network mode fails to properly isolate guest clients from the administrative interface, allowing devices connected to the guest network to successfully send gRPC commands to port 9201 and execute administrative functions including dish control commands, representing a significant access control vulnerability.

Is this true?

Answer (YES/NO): NO